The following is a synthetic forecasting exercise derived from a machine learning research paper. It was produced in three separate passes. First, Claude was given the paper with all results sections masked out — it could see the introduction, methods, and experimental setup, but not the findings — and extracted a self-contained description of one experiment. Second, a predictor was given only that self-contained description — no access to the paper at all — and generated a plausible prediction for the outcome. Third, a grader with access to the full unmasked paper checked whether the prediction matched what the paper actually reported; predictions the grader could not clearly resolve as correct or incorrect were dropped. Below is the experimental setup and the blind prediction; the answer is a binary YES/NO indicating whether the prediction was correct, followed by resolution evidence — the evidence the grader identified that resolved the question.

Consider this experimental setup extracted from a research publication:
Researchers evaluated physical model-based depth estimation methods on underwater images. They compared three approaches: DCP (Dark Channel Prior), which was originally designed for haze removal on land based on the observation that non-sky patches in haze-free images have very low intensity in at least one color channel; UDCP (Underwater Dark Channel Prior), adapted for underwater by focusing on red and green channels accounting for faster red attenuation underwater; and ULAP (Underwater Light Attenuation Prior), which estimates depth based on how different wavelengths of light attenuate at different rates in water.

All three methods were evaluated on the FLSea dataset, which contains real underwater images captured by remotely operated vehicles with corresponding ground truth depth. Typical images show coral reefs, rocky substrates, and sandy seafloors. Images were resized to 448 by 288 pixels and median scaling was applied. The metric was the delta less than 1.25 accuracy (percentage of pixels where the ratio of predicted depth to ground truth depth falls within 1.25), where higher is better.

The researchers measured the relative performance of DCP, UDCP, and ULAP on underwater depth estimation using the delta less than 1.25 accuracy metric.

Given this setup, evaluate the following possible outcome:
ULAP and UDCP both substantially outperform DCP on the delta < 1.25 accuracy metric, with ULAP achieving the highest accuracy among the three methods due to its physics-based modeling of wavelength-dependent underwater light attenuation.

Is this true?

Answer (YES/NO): NO